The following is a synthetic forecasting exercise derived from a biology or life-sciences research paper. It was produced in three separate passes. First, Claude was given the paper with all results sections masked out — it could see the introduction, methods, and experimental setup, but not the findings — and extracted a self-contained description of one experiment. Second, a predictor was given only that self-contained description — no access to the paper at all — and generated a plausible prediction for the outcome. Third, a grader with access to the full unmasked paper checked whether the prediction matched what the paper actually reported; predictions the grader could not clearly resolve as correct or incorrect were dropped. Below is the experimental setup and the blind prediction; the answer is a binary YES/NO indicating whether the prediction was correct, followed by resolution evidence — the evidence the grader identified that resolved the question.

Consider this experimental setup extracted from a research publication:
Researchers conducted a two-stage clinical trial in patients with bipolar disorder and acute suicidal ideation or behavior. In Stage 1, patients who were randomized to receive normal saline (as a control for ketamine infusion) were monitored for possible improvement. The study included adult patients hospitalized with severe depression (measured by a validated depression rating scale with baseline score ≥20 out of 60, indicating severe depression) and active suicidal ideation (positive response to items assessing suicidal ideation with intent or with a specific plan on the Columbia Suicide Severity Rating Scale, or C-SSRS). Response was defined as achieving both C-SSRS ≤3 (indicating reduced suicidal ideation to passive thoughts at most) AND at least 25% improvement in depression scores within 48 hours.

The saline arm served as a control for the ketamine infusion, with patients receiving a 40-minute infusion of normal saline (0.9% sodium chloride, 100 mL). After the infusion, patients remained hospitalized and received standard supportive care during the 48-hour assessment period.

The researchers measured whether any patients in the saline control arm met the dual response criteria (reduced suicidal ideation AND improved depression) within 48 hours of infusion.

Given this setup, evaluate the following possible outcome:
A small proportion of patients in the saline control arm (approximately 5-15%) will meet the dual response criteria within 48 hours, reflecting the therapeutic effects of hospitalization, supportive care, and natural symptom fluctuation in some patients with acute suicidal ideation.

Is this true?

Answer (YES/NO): NO